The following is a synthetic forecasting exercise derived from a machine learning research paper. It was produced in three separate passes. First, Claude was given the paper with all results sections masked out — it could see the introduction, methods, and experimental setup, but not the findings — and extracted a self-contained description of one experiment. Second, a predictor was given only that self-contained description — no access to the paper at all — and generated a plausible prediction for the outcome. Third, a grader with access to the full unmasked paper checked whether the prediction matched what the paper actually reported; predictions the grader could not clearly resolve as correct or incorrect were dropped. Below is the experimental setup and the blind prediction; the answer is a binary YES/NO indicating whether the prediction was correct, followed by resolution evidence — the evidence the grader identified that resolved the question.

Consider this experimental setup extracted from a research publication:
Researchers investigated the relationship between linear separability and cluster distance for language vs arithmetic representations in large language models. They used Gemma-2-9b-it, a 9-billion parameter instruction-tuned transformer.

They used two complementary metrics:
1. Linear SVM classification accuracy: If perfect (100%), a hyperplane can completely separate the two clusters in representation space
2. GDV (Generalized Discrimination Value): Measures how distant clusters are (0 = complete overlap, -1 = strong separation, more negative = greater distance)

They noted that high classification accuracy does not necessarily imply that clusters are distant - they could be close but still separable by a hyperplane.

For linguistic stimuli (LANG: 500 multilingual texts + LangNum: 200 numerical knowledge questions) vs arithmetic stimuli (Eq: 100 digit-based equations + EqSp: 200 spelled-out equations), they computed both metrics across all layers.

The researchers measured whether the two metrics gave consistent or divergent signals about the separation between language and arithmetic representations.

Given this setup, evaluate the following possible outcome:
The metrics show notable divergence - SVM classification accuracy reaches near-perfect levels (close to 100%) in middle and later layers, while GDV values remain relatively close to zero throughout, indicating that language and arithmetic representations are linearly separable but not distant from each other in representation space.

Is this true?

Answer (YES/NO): NO